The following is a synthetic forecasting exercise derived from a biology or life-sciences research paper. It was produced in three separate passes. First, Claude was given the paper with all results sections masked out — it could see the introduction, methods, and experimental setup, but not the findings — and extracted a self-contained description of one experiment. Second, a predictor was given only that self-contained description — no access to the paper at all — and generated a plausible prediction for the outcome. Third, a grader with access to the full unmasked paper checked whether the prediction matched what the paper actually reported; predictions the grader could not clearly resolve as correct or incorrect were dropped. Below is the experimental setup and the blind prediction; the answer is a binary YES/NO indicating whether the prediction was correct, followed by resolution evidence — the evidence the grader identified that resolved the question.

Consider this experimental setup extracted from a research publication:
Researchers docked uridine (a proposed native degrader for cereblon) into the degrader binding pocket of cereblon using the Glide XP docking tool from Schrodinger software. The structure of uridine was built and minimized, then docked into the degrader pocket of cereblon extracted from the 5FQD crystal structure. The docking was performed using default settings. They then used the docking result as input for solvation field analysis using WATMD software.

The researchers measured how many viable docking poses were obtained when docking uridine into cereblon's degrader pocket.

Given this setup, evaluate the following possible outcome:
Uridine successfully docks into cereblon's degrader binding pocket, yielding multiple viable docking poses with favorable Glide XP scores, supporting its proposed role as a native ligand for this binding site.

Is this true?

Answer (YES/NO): NO